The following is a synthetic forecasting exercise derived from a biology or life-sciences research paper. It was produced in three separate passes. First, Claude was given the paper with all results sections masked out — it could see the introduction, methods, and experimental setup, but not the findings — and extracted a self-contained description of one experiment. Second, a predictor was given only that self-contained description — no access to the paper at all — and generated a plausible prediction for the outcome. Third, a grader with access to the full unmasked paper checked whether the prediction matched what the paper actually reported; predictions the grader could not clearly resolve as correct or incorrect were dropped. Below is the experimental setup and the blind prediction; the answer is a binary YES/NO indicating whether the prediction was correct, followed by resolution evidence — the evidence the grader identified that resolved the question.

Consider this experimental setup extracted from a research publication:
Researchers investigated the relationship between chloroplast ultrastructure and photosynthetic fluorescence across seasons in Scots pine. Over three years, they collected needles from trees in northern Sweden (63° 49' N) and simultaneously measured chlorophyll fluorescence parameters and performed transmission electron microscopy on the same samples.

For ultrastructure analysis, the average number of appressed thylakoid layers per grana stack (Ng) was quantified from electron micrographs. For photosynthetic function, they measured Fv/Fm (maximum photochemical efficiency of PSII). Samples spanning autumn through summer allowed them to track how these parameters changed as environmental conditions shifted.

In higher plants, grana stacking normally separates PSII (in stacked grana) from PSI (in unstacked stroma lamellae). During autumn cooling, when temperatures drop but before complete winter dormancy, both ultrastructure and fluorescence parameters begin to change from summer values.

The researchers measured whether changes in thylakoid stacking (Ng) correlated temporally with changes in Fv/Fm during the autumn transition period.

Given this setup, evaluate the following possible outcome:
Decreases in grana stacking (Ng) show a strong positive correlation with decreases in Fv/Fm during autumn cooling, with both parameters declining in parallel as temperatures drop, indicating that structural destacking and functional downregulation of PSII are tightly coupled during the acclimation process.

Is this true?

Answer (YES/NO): NO